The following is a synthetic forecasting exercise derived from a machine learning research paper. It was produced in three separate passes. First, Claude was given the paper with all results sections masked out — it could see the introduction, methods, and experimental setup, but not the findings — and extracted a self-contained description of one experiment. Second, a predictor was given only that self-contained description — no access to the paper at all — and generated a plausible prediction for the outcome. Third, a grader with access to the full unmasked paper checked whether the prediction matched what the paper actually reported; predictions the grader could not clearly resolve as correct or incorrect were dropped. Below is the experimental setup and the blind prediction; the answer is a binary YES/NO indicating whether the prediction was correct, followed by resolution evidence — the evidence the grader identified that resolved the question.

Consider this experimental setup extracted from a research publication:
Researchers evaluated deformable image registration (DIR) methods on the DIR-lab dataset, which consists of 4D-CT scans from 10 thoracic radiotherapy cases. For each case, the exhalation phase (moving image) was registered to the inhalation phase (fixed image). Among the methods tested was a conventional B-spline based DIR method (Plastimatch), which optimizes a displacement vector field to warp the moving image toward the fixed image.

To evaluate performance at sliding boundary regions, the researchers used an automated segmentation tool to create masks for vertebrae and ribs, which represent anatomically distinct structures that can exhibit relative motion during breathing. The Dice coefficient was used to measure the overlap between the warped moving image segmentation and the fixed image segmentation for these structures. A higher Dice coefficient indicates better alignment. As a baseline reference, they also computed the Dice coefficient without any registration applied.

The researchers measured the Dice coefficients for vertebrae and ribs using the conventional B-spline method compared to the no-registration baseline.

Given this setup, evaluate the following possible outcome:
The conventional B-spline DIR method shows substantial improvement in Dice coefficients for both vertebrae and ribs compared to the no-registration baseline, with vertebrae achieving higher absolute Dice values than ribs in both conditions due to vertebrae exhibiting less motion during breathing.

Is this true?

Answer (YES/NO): NO